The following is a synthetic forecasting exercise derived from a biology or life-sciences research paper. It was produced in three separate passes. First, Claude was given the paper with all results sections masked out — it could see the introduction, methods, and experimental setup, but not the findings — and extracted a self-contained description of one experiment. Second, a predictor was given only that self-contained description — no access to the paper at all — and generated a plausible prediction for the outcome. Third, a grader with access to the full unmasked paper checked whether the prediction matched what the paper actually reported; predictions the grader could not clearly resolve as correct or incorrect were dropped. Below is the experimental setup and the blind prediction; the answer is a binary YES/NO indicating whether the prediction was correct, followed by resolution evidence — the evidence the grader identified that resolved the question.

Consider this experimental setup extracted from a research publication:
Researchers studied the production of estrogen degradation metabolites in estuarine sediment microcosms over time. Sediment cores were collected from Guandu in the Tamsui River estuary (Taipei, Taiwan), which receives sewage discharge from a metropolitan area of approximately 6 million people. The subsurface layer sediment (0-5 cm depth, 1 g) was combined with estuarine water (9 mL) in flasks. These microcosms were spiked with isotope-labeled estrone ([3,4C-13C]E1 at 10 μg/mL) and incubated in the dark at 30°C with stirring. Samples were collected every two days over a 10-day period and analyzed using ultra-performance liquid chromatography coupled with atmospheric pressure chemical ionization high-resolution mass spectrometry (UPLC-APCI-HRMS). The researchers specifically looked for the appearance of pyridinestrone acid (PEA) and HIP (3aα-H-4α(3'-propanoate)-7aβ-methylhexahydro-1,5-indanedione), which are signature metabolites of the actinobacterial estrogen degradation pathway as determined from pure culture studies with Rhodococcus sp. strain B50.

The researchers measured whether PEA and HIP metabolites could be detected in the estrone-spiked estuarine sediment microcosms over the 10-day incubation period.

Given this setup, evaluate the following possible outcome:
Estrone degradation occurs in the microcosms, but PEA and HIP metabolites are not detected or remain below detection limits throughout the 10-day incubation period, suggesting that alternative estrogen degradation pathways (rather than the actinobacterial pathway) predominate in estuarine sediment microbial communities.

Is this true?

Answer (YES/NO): NO